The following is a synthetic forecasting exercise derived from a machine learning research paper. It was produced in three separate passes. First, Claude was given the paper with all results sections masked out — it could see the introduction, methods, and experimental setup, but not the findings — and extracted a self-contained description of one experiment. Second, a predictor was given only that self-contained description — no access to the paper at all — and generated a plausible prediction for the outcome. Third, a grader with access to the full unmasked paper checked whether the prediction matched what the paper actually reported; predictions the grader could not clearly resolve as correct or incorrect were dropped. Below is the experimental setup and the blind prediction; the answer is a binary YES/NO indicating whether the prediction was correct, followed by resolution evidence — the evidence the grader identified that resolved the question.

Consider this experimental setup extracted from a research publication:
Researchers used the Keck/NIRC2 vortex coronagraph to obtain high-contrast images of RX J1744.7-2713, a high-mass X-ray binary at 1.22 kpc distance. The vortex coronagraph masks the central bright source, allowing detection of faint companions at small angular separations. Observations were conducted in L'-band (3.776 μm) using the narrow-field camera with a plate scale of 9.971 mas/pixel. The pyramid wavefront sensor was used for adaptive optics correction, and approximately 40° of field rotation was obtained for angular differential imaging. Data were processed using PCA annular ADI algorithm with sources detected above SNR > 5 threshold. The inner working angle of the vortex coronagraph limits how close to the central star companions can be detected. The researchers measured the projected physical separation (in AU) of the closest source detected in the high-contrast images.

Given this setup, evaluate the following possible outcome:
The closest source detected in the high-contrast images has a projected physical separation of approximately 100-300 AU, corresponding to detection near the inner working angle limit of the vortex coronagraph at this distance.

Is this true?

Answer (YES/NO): NO